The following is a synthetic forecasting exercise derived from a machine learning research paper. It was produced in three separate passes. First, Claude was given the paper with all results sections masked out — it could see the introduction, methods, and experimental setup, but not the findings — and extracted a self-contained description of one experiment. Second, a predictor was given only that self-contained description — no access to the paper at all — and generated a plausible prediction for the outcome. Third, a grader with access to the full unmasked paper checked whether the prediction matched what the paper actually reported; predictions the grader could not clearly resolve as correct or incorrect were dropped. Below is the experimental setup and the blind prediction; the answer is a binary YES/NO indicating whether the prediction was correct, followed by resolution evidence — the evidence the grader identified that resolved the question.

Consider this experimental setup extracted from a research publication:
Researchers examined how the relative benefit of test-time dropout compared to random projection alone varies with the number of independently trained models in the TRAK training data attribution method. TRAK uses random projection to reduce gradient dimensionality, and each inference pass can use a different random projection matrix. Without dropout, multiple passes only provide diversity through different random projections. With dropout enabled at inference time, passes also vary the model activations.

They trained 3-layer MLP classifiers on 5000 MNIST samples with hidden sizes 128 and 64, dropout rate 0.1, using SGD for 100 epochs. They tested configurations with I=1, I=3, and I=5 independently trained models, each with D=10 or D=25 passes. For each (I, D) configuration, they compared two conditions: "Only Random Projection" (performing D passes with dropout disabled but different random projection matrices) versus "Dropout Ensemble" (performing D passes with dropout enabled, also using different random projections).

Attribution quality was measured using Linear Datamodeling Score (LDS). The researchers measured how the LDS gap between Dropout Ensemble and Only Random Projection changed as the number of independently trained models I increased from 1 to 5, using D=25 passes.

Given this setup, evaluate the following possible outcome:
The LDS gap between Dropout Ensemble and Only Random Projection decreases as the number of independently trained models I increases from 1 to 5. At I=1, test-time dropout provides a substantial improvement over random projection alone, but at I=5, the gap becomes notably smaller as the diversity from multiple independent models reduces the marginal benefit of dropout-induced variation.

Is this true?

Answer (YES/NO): NO